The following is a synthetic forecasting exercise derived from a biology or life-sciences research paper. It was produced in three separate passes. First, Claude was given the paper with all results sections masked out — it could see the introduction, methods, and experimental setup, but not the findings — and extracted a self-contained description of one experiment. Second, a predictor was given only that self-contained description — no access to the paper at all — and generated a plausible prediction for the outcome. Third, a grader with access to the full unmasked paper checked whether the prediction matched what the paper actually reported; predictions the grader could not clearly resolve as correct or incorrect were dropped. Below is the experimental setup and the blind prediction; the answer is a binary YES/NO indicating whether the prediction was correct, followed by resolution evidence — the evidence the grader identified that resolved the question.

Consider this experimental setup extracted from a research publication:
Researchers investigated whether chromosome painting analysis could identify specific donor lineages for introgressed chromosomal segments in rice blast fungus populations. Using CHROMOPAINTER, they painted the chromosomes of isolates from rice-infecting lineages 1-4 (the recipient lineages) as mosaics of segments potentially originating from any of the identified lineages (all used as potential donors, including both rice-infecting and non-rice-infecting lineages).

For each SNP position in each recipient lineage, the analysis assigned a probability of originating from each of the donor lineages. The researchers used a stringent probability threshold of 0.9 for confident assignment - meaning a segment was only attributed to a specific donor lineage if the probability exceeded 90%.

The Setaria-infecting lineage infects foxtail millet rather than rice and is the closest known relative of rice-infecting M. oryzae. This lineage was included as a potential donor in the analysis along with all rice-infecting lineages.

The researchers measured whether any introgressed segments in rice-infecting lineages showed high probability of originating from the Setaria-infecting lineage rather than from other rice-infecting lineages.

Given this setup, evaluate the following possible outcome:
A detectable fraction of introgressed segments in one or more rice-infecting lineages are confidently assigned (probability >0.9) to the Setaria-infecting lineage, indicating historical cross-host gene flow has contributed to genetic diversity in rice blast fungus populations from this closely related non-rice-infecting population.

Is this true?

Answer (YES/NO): NO